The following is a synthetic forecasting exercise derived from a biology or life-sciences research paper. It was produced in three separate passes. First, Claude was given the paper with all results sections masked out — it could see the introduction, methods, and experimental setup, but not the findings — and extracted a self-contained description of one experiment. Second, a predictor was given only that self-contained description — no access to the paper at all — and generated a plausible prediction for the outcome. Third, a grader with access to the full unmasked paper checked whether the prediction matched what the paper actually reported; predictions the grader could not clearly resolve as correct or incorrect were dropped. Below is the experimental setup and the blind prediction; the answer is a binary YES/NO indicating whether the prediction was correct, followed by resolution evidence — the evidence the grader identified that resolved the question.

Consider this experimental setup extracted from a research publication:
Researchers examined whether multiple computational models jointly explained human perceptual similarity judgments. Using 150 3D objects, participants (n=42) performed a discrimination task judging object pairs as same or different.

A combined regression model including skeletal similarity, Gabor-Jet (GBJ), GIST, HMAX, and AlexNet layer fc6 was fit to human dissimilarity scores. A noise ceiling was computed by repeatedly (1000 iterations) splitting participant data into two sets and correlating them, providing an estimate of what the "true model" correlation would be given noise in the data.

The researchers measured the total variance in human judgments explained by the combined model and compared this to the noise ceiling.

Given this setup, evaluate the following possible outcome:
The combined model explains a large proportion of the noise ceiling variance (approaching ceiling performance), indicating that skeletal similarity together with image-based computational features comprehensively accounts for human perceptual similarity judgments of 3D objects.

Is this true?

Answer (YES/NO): NO